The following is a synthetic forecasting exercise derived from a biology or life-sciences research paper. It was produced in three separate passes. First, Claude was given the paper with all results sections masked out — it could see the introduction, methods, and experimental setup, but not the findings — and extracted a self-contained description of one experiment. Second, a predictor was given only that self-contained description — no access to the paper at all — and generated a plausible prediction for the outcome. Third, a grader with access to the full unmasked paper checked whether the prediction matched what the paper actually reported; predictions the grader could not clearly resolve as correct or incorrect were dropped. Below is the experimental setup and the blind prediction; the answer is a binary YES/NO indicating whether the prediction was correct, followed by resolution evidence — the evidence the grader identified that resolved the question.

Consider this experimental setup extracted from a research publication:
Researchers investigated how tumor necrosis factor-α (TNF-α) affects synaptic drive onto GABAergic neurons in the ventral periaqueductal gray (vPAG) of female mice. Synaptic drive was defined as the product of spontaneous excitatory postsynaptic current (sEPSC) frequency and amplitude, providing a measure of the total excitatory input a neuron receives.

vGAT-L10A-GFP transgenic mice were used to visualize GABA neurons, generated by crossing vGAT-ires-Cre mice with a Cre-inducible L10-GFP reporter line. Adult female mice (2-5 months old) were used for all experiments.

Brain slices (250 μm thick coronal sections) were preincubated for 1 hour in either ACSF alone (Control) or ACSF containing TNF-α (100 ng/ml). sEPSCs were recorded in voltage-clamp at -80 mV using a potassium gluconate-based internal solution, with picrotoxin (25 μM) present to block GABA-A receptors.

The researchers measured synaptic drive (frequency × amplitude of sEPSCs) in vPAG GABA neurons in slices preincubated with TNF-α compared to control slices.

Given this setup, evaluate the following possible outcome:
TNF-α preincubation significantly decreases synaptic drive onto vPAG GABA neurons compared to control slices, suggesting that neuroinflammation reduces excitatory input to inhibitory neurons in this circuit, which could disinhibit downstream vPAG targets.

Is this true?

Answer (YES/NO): YES